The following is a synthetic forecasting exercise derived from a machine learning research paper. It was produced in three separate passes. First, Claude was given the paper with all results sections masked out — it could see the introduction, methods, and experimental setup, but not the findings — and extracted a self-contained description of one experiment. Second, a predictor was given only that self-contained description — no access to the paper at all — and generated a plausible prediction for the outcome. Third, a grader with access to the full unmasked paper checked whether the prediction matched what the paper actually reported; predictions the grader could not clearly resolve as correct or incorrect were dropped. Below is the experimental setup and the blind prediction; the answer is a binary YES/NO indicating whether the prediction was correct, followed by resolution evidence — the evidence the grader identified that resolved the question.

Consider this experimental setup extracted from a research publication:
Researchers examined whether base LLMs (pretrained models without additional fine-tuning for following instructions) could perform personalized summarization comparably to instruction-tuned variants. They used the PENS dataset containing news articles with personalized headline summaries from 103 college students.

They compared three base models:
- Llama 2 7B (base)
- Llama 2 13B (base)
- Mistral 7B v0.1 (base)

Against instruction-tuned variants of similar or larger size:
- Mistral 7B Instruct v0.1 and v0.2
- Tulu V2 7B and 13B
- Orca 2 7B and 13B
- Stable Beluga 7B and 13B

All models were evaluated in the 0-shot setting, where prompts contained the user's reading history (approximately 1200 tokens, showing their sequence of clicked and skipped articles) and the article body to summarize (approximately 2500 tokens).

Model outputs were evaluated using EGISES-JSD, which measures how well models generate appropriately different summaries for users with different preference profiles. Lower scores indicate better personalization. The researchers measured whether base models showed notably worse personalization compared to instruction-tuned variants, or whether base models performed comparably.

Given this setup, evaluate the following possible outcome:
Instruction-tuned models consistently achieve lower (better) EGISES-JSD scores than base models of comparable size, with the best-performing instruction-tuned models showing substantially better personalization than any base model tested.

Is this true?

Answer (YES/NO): NO